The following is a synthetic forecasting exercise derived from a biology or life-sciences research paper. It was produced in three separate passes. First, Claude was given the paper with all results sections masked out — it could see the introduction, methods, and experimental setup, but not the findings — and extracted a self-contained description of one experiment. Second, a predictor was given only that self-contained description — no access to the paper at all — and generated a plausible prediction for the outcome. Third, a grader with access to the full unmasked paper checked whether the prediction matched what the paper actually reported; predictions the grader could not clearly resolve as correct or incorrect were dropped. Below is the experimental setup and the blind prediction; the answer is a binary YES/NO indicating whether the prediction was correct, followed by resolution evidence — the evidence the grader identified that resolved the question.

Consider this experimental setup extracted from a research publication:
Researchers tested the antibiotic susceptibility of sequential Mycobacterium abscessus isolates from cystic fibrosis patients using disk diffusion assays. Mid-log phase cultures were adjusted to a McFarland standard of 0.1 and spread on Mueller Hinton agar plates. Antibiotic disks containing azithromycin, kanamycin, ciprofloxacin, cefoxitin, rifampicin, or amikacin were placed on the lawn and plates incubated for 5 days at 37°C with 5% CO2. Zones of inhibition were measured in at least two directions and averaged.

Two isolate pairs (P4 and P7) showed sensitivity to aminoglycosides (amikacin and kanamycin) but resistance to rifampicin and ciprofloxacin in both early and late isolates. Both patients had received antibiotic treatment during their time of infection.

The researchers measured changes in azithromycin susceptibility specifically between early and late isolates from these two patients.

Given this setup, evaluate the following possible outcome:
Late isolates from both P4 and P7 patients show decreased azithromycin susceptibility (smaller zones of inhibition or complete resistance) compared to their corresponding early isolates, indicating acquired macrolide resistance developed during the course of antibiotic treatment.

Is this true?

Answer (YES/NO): YES